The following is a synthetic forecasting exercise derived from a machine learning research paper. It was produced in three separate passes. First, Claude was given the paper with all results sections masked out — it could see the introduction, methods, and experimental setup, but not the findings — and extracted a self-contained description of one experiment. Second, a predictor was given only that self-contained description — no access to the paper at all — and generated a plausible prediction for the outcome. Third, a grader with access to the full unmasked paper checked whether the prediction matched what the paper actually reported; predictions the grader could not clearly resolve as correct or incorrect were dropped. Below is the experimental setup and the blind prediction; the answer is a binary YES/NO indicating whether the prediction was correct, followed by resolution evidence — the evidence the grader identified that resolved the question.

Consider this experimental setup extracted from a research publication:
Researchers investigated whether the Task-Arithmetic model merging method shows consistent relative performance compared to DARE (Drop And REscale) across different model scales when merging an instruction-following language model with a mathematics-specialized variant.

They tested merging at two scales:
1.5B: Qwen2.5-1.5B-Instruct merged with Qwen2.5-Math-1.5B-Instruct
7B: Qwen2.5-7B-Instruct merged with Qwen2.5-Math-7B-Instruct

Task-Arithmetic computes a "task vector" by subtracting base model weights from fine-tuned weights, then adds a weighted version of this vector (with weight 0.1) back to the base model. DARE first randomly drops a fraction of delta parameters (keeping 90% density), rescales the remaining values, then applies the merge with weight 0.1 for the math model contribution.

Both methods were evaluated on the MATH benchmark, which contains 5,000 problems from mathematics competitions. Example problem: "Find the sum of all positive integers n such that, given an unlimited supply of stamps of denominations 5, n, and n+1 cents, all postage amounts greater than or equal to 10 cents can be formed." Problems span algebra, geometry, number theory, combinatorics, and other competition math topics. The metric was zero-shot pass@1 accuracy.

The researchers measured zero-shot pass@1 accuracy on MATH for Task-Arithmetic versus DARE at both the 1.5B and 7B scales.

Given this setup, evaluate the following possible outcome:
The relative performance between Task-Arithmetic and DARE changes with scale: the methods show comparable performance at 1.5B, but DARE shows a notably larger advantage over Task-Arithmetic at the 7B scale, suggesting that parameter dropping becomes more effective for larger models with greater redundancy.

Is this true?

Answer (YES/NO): NO